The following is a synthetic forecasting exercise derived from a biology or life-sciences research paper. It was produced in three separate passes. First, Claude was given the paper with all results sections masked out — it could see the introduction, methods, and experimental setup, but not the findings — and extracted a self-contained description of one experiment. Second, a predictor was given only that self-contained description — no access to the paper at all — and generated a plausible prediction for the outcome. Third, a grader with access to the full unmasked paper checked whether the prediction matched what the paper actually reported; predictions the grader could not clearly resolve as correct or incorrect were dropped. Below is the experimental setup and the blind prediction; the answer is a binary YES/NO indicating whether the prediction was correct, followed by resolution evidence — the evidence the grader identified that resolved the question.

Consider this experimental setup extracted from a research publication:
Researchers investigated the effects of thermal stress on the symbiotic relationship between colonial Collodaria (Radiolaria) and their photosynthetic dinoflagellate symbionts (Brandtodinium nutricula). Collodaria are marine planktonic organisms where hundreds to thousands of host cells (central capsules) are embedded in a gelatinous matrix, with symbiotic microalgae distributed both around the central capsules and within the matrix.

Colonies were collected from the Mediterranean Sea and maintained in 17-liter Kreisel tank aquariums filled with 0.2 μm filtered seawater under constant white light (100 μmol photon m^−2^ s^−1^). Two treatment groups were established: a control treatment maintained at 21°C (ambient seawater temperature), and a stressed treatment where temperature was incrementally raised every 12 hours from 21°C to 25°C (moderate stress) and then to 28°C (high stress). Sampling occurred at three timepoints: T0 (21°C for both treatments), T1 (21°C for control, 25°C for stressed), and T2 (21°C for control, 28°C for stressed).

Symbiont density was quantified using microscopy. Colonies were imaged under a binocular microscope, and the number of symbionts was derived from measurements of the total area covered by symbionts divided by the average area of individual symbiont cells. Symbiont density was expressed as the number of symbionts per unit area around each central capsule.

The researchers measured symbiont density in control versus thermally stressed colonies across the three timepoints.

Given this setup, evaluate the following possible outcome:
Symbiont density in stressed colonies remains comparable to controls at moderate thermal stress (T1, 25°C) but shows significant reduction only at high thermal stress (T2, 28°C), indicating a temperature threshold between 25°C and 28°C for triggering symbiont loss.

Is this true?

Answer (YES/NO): NO